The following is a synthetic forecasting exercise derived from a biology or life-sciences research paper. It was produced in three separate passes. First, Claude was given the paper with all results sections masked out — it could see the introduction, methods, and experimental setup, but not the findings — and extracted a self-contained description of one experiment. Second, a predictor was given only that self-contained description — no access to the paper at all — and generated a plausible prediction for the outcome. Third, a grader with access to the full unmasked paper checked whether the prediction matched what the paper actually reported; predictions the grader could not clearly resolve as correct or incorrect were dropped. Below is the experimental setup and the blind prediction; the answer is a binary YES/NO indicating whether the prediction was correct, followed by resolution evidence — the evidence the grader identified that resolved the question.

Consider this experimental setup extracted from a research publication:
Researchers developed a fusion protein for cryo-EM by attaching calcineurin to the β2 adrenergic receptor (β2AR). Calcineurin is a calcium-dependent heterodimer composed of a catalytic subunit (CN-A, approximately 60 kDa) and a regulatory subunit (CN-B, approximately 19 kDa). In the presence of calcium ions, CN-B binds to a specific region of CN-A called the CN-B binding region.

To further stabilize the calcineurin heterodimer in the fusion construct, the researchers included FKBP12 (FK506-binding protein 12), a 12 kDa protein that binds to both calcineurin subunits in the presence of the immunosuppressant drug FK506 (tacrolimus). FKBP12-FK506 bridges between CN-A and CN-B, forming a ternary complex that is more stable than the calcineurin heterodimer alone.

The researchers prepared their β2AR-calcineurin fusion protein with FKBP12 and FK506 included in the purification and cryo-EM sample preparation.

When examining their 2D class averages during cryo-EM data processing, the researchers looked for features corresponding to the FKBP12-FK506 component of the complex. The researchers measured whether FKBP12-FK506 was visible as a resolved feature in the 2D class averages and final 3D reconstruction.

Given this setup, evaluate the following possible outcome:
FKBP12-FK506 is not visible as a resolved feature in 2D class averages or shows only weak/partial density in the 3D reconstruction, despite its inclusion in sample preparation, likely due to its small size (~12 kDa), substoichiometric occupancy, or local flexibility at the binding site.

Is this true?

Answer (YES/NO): NO